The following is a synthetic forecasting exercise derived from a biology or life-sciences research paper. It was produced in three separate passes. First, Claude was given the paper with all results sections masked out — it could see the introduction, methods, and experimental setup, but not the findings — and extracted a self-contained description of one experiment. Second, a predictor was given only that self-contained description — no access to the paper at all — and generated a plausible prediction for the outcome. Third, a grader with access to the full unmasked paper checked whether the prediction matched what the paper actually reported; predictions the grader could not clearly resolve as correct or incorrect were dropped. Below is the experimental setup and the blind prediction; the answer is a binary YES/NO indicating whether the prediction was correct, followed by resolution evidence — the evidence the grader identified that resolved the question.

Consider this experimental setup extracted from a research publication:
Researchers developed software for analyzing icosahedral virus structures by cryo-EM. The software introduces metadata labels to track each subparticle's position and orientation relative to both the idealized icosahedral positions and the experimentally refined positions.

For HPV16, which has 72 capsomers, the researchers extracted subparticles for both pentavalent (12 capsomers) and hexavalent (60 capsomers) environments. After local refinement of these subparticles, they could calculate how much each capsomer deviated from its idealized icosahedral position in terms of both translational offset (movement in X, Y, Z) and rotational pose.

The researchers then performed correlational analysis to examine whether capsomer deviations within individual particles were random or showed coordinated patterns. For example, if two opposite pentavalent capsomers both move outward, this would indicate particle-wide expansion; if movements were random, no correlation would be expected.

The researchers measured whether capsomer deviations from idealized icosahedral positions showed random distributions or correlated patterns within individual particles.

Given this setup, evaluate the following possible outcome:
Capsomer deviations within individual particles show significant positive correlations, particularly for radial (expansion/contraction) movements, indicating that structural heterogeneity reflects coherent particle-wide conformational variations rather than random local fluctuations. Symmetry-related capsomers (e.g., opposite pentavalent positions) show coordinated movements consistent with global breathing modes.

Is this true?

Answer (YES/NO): NO